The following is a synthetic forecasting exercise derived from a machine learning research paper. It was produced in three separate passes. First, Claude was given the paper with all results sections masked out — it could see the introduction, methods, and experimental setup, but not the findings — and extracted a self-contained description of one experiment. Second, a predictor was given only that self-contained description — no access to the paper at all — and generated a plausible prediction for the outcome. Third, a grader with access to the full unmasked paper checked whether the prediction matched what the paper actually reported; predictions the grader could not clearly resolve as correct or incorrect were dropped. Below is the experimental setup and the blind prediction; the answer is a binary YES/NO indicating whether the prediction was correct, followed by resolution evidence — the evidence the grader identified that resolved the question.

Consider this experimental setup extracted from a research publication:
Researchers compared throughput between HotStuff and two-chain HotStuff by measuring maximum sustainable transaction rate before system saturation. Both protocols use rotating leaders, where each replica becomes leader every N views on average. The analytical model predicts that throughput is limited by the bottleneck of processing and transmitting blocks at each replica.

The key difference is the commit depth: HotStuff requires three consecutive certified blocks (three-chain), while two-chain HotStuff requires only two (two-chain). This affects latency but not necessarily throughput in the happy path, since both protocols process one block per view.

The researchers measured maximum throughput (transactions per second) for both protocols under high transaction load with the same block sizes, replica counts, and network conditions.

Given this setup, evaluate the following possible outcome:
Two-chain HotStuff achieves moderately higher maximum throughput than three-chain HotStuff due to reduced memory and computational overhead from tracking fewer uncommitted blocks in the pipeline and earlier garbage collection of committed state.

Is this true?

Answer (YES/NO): NO